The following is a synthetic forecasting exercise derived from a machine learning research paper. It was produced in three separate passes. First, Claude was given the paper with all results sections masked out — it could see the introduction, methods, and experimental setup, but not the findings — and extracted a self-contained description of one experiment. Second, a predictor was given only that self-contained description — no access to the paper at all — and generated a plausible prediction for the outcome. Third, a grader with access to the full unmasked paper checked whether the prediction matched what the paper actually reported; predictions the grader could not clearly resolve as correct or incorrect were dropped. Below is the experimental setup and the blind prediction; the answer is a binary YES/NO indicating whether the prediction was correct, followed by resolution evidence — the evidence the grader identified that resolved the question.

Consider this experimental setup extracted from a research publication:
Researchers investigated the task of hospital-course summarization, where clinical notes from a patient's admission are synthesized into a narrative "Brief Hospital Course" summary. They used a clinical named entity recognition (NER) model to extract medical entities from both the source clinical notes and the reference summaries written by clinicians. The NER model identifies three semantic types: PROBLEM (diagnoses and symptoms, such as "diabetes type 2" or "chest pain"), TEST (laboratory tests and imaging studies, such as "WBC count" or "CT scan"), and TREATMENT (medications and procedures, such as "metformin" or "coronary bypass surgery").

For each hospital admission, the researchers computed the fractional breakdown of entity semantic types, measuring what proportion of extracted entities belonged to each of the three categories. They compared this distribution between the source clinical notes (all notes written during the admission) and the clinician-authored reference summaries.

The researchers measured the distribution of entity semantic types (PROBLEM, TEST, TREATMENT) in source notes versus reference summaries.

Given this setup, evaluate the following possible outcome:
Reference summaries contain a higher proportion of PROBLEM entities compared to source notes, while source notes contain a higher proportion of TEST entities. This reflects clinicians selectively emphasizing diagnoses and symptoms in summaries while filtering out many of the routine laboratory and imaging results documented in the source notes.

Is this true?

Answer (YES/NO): YES